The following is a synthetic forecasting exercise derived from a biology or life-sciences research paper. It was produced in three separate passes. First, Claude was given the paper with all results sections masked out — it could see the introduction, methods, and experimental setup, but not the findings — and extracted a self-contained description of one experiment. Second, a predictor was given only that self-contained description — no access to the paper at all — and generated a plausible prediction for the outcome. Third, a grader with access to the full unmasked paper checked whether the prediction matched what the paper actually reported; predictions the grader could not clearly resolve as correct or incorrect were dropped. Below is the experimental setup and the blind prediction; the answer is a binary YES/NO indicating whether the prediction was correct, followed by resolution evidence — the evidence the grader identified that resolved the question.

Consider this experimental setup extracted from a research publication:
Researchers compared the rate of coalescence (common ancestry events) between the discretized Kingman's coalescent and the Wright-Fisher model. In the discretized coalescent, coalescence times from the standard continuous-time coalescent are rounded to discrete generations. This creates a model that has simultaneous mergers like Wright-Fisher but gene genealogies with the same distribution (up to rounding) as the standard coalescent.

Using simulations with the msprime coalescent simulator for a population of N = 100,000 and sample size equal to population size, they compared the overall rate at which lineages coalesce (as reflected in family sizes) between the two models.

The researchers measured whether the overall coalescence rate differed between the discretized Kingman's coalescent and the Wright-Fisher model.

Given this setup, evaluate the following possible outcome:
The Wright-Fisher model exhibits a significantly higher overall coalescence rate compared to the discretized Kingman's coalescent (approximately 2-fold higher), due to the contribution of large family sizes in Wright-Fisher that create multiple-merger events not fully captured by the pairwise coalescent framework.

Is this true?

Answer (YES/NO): NO